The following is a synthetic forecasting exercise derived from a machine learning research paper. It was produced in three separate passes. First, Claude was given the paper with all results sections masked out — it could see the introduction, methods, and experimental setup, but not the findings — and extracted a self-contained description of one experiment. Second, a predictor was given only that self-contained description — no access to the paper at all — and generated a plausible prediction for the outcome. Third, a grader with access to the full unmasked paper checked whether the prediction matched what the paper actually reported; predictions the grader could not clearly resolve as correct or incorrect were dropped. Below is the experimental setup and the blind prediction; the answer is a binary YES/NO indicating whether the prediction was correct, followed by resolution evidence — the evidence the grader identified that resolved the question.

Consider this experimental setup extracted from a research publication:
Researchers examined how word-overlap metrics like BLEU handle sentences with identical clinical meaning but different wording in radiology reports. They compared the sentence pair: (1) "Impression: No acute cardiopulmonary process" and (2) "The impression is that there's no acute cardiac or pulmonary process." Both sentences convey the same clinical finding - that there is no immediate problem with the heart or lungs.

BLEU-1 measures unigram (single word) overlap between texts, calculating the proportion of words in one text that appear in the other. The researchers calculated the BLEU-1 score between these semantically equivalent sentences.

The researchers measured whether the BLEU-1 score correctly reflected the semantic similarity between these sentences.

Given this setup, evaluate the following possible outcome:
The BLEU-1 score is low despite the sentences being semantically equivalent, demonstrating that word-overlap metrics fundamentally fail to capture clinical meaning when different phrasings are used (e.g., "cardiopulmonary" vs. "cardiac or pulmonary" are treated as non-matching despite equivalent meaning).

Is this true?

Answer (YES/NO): YES